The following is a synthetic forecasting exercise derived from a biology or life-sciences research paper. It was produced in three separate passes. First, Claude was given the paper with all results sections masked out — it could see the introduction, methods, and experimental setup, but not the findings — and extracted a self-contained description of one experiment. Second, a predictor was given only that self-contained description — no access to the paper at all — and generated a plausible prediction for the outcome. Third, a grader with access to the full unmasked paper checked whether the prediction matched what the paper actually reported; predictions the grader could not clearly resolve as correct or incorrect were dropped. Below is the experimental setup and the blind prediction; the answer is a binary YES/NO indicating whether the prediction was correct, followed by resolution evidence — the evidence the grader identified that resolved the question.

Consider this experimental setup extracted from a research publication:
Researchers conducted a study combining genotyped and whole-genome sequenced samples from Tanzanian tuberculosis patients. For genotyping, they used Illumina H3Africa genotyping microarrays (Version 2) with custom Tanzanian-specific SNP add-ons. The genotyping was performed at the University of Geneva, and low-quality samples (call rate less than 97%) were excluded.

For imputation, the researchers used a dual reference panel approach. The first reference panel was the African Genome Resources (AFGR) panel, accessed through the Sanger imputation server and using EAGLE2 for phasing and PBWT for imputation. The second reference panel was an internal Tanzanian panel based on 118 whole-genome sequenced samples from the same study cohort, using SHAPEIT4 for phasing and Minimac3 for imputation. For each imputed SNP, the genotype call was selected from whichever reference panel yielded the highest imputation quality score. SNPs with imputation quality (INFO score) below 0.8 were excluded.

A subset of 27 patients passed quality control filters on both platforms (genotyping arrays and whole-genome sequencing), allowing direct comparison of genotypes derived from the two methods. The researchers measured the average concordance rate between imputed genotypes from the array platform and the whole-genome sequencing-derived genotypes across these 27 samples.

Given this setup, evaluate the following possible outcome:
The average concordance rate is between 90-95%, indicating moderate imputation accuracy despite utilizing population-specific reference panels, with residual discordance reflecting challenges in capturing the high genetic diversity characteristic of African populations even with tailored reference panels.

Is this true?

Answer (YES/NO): NO